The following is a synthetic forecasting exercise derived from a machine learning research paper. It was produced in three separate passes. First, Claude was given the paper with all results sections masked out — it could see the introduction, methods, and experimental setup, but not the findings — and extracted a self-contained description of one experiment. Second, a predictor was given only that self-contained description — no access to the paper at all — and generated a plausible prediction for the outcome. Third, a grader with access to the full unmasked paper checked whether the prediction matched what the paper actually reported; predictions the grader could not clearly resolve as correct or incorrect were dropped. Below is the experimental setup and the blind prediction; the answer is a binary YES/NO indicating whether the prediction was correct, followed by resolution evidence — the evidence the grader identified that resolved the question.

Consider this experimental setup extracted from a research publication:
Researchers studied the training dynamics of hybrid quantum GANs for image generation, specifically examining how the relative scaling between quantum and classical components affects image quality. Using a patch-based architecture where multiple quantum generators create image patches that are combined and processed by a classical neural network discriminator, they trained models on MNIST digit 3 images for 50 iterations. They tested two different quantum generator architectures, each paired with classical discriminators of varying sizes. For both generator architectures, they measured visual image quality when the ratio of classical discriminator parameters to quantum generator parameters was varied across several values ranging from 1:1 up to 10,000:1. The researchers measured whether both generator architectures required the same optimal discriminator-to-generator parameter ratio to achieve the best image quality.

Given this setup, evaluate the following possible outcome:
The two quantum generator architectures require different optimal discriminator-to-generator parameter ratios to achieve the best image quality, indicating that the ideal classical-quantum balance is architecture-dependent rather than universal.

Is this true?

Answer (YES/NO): YES